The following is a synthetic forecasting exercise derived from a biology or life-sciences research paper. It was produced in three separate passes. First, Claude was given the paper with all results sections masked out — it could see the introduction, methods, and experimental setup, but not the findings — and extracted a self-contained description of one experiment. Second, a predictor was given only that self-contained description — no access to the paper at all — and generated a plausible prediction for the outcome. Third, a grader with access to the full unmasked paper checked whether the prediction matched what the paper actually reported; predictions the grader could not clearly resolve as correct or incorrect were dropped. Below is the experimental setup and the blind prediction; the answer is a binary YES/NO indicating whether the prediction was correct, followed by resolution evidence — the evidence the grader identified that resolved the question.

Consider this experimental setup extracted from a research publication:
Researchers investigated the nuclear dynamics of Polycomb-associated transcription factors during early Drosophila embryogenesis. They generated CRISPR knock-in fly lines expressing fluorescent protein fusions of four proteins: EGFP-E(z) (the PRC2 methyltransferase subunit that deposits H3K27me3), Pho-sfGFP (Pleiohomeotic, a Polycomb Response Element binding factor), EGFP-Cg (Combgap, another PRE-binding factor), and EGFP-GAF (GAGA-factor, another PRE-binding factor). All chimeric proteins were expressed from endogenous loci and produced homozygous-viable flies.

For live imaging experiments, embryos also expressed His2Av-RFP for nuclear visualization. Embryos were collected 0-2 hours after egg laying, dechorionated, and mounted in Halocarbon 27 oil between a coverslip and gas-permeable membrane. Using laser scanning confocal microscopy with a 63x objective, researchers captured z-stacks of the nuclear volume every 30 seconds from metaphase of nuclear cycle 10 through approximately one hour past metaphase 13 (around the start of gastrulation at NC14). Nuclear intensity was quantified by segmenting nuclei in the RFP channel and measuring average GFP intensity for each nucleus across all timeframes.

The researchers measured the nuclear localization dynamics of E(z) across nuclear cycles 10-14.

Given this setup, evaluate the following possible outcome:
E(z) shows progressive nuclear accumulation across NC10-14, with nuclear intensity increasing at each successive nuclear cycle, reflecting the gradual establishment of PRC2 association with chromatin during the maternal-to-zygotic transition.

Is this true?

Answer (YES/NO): NO